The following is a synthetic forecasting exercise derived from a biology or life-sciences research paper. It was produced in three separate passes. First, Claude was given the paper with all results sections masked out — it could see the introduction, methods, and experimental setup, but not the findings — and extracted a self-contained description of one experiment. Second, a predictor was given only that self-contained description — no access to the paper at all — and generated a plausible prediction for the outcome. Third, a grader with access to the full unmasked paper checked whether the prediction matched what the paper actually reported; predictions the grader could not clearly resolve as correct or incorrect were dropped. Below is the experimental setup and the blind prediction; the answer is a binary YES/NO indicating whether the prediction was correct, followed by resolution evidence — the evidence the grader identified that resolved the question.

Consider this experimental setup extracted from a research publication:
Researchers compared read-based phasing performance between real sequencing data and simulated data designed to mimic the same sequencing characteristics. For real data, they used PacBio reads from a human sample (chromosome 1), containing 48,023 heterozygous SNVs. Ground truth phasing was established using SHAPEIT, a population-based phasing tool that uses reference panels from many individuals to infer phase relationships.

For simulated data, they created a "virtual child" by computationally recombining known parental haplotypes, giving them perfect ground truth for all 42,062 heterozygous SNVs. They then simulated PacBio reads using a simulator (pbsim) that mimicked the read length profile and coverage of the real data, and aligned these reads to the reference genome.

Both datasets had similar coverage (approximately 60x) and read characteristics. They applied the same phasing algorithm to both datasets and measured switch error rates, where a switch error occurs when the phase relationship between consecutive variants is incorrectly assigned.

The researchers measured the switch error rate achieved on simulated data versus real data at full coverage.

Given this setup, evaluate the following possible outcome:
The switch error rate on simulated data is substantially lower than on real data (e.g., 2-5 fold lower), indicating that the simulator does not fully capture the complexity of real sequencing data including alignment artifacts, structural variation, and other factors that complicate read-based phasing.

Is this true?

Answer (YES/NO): NO